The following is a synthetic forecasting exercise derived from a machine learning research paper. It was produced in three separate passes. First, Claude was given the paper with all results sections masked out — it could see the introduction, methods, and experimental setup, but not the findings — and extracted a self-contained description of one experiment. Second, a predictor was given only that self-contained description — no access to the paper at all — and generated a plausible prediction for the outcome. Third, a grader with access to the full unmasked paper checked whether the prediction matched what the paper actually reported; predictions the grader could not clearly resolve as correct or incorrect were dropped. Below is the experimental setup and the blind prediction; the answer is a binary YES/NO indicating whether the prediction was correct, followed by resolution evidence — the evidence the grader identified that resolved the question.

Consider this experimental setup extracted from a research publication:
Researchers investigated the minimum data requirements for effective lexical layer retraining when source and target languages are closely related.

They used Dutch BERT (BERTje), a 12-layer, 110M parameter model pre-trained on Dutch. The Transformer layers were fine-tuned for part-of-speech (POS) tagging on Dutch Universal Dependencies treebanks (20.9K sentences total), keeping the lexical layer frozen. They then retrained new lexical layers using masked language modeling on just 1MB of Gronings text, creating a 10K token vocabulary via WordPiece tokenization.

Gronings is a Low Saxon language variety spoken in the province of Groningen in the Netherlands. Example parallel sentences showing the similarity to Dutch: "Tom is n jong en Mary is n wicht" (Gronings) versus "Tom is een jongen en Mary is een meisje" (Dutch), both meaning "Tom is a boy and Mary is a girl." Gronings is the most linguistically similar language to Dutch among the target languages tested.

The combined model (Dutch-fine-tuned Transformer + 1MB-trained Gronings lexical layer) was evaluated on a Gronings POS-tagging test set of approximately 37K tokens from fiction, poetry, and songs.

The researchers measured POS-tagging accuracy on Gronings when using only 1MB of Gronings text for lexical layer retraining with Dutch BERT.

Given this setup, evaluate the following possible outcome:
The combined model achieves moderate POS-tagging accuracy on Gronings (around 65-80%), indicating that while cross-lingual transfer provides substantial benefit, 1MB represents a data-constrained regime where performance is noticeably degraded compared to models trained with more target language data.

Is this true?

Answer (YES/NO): YES